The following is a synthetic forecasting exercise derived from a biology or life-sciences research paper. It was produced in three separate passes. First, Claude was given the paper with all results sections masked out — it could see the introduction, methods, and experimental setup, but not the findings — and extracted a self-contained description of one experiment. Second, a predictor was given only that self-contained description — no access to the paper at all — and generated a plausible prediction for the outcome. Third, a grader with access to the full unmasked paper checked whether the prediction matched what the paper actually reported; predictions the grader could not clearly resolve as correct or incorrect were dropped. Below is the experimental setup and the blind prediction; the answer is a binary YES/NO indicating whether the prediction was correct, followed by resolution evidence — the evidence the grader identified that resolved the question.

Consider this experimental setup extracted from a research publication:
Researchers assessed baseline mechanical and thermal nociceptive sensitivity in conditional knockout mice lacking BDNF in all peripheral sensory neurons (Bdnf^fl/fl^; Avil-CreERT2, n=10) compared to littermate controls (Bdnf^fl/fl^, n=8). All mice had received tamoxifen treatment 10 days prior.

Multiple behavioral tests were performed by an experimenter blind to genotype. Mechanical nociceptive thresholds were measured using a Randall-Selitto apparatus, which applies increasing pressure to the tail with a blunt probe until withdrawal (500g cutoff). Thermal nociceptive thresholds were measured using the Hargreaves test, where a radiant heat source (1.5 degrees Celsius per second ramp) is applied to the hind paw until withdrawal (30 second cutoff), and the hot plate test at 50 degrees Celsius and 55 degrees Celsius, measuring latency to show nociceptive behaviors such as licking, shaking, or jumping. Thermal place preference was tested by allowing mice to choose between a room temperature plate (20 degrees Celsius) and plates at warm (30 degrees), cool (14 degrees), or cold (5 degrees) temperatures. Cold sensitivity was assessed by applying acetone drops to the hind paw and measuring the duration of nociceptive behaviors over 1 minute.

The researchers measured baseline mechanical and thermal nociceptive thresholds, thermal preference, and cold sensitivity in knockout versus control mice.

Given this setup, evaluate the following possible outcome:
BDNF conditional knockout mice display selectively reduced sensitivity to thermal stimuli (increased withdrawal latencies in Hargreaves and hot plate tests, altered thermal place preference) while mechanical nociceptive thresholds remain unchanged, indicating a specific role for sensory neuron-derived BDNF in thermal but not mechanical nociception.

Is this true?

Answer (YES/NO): NO